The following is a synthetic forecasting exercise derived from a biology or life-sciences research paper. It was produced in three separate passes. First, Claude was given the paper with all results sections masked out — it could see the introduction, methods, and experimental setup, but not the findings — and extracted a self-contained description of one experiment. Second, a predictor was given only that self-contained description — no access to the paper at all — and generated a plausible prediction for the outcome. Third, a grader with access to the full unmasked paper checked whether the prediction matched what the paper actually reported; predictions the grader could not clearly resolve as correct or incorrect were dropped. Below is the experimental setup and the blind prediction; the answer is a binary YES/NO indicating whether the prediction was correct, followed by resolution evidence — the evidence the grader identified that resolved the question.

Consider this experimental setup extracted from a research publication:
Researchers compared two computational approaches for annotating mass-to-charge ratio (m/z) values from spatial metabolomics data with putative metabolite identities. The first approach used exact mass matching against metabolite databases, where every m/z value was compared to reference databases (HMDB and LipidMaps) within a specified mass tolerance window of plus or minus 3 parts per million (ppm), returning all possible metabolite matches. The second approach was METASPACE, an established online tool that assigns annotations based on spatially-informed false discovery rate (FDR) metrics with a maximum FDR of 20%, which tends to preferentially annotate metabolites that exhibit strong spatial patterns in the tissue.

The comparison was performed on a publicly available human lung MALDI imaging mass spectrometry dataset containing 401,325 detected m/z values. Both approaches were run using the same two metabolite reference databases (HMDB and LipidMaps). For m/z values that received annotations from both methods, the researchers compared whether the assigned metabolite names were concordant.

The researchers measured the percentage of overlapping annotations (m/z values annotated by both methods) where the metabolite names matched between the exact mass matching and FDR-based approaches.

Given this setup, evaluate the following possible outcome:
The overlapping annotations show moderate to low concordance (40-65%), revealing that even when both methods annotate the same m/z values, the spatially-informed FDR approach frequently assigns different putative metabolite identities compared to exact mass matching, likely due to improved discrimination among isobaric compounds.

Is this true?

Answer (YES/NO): NO